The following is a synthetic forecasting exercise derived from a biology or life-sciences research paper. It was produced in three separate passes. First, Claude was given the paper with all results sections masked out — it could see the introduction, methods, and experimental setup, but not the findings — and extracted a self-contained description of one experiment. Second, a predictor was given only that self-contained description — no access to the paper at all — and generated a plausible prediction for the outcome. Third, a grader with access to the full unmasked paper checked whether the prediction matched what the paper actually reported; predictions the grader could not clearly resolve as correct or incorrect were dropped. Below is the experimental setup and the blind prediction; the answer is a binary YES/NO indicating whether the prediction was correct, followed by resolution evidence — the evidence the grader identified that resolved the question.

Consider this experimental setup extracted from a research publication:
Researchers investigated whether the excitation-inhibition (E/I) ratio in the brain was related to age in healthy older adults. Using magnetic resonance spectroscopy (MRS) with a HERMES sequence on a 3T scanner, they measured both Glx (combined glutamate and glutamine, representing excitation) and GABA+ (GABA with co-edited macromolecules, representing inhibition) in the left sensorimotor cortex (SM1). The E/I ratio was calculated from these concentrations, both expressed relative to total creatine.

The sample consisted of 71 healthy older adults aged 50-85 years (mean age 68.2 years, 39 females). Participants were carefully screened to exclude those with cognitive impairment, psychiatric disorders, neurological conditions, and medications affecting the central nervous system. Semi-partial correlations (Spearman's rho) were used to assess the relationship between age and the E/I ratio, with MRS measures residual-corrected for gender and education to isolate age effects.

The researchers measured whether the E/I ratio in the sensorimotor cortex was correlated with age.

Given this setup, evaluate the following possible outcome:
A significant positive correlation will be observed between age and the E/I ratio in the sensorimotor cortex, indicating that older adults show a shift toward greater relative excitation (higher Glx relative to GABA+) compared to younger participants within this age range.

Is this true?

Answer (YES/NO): NO